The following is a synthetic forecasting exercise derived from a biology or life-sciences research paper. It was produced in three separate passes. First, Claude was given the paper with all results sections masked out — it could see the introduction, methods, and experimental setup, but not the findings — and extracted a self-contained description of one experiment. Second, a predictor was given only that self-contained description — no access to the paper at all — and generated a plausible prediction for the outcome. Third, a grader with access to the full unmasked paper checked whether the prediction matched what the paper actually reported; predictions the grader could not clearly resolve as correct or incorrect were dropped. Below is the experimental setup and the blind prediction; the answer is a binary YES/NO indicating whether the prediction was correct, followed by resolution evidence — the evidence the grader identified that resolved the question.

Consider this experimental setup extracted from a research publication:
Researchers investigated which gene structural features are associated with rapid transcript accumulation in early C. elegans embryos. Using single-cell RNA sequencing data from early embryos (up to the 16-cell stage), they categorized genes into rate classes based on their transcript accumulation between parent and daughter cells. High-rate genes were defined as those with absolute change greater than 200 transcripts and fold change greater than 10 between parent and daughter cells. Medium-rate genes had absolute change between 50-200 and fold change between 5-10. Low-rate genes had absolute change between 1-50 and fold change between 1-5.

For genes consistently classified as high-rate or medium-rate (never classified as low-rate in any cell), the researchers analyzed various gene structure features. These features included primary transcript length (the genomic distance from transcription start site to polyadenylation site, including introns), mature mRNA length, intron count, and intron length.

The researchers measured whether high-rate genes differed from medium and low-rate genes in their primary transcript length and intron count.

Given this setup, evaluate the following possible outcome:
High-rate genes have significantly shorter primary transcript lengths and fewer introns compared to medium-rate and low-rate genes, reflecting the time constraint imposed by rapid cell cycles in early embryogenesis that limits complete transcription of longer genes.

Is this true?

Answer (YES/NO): NO